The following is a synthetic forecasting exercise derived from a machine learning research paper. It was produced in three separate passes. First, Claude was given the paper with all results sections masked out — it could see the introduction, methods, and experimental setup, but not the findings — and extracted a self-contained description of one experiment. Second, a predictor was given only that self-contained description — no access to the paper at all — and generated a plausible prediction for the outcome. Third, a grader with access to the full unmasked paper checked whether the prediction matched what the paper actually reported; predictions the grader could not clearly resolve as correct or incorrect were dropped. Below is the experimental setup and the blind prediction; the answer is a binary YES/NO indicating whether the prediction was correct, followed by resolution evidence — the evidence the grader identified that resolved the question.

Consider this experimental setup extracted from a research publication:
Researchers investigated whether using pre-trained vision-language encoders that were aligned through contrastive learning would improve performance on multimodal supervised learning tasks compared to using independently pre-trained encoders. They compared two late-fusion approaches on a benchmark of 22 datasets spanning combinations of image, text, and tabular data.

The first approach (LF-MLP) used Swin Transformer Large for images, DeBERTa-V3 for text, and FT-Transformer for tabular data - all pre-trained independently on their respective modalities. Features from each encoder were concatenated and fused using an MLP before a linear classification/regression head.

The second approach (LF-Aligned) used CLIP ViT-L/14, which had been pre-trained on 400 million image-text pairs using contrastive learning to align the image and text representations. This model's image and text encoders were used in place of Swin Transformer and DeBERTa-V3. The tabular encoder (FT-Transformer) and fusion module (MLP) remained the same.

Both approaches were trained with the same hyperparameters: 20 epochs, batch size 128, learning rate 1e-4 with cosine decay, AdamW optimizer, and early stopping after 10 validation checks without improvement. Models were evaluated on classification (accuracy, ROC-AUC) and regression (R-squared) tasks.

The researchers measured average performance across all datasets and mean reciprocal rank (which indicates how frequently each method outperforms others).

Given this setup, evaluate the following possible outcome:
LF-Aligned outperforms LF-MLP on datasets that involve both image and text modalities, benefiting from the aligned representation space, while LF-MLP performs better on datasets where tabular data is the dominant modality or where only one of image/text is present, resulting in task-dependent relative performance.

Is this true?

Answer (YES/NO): NO